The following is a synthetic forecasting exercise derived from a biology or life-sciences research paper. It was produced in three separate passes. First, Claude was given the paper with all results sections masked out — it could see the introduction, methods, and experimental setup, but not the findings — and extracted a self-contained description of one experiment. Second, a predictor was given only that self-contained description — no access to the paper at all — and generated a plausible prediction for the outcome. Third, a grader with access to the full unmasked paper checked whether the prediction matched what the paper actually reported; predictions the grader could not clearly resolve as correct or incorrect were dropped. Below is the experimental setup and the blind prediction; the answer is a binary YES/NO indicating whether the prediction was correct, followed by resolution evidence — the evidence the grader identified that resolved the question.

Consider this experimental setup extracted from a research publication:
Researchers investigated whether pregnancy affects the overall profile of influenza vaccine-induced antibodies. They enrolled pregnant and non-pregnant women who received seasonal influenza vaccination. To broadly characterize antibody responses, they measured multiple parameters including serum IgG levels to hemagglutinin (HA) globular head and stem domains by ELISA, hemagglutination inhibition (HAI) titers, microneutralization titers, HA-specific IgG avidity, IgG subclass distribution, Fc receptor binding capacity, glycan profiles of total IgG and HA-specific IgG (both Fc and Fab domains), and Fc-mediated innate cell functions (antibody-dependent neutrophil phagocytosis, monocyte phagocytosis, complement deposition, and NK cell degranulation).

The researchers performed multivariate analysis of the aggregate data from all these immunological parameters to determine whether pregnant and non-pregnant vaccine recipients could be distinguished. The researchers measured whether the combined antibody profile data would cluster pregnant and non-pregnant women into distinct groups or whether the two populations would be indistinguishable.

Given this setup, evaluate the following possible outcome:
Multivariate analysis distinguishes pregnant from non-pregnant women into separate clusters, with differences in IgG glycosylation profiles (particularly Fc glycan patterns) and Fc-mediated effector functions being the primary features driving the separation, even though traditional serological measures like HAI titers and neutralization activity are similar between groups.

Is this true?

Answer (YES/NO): NO